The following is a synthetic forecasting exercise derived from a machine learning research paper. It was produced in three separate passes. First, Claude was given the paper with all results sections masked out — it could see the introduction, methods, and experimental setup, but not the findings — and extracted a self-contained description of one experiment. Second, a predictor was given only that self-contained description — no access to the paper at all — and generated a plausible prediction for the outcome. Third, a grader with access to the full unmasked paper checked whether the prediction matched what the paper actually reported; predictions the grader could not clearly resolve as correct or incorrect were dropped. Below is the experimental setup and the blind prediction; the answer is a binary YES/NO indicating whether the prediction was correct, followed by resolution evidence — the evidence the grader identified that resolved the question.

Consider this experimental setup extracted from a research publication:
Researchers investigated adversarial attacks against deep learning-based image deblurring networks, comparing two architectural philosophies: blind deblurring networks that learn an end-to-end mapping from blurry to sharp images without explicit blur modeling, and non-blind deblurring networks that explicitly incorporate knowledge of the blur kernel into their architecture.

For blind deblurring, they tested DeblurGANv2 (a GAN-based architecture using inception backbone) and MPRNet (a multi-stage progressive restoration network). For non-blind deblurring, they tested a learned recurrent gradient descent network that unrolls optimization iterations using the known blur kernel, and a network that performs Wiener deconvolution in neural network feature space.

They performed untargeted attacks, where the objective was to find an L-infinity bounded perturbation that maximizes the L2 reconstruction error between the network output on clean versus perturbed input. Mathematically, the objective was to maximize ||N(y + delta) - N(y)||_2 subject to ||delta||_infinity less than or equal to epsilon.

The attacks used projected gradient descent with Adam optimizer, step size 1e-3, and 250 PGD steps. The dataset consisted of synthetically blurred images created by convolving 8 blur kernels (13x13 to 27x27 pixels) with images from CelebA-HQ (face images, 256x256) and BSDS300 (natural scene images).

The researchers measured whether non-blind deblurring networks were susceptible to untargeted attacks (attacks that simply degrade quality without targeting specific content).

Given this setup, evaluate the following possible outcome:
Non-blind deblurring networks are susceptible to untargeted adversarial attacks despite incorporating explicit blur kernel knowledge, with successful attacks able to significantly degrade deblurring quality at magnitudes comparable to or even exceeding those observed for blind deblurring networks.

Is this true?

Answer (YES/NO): NO